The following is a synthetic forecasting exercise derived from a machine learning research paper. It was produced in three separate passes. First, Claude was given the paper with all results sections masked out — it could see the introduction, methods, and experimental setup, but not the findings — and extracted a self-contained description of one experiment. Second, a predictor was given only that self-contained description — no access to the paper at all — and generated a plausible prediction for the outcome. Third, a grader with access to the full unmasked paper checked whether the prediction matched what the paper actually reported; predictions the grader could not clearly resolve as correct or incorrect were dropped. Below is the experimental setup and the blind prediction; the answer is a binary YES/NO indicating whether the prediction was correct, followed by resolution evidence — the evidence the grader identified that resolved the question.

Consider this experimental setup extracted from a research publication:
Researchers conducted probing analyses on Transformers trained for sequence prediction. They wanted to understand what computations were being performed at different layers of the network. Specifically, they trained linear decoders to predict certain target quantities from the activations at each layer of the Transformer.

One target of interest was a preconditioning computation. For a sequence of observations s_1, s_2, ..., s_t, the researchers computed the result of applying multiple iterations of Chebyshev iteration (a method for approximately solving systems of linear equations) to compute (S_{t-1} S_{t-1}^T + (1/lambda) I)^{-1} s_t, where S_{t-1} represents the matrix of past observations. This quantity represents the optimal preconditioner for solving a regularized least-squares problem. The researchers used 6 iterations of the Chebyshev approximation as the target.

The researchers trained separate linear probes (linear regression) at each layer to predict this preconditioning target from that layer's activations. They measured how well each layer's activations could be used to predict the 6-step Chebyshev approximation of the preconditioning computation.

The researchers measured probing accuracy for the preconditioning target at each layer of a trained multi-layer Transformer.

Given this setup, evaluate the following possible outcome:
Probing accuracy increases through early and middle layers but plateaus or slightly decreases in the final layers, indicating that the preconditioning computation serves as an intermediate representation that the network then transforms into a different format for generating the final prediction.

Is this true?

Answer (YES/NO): NO